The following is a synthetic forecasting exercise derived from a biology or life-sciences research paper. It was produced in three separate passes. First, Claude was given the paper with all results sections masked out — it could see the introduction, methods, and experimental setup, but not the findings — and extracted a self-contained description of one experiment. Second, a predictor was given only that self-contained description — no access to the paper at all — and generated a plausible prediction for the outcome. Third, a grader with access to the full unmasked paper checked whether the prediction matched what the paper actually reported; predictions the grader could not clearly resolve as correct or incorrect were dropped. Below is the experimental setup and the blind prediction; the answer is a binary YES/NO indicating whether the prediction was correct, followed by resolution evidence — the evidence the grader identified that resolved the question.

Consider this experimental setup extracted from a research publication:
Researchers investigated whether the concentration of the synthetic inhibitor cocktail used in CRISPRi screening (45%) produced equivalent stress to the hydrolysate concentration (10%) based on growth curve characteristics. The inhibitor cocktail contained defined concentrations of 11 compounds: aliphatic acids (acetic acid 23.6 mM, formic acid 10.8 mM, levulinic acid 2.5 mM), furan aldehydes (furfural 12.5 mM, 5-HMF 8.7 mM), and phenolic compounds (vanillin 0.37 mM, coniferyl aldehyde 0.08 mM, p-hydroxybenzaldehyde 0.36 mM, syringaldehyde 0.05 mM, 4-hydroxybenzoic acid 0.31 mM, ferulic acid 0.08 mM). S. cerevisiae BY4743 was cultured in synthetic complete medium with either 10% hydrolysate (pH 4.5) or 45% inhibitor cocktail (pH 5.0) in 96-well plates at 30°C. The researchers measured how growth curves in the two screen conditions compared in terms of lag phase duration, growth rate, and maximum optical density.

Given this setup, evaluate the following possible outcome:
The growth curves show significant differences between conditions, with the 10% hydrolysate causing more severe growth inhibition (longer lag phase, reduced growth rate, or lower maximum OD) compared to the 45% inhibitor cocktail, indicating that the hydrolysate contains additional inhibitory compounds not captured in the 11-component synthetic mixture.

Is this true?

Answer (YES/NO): NO